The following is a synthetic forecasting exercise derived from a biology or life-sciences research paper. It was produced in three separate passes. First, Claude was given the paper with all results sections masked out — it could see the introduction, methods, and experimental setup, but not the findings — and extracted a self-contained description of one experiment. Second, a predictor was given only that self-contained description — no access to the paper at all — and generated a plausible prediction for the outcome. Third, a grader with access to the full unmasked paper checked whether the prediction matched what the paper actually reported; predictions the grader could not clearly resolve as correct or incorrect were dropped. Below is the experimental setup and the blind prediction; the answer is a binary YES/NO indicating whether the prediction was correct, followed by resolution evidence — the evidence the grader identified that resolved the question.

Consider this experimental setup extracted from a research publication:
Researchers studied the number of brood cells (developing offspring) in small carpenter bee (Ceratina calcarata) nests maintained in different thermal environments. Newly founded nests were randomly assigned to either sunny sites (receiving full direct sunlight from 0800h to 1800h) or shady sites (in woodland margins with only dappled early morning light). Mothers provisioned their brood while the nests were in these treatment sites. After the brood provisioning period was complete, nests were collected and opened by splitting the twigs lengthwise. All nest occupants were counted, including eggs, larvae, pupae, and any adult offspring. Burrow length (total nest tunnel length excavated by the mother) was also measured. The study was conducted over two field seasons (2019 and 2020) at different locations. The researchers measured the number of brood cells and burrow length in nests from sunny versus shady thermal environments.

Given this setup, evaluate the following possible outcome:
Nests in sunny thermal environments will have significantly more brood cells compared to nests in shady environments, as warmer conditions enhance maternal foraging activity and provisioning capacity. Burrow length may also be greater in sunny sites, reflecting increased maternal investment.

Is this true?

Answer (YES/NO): NO